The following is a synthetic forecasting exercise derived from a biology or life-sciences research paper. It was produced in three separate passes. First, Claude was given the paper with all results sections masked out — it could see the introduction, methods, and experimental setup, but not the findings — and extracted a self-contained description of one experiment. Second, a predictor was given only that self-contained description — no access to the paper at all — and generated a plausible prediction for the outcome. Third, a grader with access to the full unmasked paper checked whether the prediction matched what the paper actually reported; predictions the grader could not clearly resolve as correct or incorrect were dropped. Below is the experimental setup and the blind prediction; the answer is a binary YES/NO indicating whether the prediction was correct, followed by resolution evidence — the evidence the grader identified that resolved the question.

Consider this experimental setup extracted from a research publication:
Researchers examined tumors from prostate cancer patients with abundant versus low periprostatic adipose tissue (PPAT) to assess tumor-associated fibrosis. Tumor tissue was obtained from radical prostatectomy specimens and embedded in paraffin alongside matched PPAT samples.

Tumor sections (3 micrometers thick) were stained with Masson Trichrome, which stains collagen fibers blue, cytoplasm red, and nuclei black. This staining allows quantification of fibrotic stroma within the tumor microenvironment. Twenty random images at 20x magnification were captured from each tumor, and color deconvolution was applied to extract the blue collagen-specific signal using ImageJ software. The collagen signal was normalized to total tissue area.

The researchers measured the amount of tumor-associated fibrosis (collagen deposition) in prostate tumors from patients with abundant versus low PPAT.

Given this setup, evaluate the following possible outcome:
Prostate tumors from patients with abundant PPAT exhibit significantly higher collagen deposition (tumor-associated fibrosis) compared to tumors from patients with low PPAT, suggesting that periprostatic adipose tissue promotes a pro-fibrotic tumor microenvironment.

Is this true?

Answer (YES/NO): YES